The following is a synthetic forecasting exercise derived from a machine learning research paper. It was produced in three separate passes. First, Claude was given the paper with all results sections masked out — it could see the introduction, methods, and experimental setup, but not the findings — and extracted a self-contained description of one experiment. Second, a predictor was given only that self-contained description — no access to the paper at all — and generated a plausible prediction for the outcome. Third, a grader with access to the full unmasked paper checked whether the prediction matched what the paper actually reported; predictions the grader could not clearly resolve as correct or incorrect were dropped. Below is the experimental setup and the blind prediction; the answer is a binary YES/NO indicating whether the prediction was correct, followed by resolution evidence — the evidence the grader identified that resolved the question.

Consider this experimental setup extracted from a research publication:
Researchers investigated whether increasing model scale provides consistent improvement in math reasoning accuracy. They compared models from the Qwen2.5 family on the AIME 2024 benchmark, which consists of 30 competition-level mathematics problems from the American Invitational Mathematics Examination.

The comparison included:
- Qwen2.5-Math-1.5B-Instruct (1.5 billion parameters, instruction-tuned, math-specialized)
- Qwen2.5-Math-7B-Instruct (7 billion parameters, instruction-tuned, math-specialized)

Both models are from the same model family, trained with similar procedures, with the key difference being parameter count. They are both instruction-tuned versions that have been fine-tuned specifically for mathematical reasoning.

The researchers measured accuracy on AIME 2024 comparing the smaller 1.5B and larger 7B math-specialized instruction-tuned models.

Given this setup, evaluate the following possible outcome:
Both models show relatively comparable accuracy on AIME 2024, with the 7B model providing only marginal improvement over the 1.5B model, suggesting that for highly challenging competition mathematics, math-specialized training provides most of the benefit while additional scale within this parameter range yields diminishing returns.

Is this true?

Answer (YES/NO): YES